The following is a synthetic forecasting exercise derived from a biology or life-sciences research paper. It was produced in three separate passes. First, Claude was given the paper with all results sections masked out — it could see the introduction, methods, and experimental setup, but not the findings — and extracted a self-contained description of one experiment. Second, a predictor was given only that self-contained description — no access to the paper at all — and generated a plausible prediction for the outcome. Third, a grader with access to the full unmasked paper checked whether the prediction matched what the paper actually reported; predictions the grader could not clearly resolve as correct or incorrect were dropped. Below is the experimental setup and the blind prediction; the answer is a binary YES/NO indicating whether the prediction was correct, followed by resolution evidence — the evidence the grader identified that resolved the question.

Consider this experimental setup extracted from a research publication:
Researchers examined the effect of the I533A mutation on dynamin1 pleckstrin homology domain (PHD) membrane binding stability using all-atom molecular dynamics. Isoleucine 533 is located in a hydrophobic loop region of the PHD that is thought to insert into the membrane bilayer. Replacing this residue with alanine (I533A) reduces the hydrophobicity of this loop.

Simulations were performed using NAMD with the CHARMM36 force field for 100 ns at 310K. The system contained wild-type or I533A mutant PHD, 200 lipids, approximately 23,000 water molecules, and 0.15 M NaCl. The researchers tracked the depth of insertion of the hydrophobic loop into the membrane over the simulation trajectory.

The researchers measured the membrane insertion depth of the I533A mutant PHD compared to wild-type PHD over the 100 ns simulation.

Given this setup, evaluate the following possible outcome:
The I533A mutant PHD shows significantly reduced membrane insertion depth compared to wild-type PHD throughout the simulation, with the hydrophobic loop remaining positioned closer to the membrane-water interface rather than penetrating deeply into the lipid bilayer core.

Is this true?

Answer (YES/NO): NO